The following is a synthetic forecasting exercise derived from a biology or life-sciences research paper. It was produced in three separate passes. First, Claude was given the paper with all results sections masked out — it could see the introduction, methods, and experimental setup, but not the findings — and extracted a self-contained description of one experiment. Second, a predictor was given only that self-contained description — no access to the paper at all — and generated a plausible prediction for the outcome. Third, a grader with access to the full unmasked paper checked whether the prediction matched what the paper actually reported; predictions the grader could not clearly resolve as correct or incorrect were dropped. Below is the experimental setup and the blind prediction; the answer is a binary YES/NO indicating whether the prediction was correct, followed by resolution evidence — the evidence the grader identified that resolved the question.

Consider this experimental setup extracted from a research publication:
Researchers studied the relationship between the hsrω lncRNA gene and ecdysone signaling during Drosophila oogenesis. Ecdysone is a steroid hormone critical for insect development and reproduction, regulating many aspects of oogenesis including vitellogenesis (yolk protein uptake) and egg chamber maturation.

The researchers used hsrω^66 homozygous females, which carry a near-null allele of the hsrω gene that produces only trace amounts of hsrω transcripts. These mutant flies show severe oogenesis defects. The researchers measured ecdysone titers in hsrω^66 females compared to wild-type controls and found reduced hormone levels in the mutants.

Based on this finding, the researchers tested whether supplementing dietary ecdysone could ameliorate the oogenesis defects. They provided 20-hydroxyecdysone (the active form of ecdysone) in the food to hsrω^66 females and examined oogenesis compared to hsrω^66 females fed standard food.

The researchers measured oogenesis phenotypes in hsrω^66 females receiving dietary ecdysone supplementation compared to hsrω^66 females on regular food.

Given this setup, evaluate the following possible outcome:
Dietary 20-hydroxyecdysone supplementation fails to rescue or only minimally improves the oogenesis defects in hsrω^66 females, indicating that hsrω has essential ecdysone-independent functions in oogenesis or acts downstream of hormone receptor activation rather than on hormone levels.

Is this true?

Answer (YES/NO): NO